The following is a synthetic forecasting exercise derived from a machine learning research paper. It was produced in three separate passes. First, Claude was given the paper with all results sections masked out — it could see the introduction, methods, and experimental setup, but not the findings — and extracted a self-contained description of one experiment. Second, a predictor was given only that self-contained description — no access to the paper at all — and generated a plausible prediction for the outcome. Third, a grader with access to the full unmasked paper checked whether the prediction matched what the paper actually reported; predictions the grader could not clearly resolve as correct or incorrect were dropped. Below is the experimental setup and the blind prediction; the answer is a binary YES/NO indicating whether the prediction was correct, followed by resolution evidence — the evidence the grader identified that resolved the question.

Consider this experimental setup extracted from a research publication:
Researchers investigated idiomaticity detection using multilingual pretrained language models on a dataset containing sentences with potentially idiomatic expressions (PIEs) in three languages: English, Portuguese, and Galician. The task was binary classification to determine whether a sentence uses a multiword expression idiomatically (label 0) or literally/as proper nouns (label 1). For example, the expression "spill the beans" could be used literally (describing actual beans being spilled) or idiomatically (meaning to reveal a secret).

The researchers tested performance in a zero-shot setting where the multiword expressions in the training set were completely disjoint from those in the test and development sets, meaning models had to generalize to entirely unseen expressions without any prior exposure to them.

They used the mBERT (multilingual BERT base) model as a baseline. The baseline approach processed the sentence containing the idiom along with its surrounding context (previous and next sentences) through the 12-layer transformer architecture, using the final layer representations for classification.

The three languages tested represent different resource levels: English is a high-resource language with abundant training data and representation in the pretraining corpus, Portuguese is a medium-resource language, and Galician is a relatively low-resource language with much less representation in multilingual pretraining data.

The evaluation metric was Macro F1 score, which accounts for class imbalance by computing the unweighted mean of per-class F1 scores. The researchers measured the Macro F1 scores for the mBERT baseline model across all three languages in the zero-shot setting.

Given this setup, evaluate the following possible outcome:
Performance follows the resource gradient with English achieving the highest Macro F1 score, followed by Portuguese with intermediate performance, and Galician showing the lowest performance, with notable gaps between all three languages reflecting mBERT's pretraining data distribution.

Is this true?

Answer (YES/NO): YES